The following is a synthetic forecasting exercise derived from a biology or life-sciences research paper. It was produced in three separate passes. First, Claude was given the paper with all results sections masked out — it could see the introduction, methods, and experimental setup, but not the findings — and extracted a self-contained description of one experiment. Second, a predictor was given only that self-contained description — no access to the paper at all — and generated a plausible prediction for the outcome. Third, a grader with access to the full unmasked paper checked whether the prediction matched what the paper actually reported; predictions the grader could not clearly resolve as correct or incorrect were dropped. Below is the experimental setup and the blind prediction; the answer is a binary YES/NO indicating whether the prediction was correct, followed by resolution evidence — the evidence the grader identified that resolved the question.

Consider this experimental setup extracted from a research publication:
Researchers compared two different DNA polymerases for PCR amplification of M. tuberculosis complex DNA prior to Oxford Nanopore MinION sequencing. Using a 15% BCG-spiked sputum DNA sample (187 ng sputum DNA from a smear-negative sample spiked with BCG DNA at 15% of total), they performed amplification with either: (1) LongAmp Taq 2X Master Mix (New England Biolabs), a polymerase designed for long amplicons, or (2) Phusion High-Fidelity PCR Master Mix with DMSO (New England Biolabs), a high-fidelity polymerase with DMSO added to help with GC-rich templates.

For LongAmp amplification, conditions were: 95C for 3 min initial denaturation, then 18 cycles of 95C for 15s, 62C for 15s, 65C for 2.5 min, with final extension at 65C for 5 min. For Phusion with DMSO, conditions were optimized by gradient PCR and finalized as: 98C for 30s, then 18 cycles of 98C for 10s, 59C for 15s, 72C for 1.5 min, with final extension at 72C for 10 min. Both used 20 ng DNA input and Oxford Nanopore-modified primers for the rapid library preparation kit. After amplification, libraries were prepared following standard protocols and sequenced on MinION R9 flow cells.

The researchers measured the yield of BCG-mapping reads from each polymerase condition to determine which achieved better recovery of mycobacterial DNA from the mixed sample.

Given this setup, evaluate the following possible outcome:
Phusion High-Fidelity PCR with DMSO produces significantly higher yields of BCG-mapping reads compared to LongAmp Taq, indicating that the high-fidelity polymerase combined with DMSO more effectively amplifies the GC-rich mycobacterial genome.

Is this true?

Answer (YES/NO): YES